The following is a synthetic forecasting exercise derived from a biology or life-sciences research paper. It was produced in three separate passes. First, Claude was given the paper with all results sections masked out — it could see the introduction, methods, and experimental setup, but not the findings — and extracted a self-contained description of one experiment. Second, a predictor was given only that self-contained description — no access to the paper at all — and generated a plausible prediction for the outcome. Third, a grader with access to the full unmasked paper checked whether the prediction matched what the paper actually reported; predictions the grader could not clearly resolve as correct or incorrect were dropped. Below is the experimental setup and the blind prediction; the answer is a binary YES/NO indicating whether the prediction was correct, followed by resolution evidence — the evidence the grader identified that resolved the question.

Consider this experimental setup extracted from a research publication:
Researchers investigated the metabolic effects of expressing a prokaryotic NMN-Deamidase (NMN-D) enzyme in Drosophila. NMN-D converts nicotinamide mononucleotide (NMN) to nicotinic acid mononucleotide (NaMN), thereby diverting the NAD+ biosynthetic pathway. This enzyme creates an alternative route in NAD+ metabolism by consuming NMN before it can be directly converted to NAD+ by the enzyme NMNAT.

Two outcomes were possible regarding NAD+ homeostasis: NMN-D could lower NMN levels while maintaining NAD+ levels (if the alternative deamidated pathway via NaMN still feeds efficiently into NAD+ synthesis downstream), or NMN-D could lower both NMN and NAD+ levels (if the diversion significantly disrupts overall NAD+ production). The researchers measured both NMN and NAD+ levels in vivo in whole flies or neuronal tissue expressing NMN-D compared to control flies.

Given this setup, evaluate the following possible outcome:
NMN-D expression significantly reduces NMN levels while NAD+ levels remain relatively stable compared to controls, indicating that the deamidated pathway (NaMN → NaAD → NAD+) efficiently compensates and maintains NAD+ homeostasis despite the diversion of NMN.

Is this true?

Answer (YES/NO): YES